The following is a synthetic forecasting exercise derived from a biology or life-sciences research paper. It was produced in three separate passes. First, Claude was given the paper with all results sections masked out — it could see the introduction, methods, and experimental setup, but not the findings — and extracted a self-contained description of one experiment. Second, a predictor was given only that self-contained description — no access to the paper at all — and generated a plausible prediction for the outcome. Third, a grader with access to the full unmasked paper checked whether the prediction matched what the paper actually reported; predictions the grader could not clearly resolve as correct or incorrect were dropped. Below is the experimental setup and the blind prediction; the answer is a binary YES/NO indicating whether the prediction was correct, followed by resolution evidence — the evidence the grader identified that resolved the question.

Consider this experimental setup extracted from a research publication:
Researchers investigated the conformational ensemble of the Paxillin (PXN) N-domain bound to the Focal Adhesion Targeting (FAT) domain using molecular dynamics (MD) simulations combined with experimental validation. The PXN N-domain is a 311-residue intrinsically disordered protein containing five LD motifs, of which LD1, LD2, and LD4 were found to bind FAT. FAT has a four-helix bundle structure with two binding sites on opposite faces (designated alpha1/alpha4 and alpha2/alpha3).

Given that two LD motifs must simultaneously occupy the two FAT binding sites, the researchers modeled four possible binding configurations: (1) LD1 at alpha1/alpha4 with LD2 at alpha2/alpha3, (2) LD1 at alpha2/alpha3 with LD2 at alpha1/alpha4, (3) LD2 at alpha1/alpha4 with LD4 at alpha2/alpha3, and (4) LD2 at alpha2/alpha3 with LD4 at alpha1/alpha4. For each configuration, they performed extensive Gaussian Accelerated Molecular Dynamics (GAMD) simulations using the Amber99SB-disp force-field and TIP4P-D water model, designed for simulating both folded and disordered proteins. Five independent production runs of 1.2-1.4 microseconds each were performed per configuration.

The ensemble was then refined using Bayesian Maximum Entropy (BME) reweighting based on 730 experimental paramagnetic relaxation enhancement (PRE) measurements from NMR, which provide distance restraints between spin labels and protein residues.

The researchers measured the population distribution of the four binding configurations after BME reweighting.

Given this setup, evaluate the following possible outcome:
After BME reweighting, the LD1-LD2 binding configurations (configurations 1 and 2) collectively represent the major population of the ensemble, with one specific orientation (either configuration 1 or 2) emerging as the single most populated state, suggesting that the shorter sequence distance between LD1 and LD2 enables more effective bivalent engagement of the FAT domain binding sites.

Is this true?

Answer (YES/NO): NO